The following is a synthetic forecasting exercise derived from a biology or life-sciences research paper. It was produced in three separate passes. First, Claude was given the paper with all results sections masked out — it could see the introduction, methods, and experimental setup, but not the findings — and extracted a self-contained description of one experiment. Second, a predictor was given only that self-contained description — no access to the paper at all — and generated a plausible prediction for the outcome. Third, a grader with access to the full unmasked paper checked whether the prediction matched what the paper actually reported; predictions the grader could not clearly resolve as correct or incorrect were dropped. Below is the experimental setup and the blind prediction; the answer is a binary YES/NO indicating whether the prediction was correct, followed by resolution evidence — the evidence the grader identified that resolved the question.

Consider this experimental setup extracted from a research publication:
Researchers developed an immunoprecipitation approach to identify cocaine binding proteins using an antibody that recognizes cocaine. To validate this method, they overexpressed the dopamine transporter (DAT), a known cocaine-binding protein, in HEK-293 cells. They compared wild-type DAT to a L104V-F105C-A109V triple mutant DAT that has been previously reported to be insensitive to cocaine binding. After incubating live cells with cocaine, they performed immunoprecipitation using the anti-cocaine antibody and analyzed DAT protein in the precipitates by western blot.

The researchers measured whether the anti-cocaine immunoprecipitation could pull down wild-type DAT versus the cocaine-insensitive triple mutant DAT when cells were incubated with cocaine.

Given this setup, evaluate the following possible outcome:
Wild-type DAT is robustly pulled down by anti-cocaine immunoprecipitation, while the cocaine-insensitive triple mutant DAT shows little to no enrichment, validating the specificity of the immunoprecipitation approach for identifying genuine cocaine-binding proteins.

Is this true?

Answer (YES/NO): YES